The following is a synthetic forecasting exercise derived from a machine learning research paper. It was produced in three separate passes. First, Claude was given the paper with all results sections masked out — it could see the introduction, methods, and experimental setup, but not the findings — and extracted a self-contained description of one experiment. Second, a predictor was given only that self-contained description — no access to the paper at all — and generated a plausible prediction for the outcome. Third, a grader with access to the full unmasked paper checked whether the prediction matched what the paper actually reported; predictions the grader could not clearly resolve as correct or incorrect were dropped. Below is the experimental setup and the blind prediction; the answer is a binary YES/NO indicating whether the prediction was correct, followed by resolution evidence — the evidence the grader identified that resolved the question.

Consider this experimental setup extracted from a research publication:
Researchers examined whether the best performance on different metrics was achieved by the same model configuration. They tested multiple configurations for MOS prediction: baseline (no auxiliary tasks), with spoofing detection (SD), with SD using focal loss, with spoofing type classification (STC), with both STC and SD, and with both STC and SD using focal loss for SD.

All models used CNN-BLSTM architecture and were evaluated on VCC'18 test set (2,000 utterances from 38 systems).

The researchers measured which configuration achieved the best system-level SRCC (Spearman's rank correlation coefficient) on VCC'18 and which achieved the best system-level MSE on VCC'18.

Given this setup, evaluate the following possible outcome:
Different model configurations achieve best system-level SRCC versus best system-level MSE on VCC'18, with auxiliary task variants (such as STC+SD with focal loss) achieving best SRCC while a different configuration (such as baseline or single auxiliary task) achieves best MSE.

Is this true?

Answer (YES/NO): NO